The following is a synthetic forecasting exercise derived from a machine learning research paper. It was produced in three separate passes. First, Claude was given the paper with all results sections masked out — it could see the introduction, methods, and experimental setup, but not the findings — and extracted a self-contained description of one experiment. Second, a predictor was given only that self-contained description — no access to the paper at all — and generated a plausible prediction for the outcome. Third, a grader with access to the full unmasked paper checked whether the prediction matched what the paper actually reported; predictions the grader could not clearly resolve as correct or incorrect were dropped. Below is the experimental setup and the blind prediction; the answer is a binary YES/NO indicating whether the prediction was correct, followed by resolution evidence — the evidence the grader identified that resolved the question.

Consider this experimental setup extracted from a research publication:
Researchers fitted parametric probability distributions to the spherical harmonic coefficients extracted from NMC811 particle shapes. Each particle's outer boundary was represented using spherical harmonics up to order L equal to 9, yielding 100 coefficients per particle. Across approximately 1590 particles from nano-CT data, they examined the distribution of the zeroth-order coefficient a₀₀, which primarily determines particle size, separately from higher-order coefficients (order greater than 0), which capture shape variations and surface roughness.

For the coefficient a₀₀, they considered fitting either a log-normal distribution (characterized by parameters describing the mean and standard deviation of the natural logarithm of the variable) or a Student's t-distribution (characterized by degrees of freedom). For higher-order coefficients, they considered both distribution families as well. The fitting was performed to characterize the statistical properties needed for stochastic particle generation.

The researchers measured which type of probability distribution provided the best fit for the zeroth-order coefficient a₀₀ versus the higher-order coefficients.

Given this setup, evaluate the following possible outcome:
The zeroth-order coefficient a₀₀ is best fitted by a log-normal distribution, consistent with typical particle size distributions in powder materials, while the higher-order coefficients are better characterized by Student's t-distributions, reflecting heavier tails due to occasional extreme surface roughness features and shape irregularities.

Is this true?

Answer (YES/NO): YES